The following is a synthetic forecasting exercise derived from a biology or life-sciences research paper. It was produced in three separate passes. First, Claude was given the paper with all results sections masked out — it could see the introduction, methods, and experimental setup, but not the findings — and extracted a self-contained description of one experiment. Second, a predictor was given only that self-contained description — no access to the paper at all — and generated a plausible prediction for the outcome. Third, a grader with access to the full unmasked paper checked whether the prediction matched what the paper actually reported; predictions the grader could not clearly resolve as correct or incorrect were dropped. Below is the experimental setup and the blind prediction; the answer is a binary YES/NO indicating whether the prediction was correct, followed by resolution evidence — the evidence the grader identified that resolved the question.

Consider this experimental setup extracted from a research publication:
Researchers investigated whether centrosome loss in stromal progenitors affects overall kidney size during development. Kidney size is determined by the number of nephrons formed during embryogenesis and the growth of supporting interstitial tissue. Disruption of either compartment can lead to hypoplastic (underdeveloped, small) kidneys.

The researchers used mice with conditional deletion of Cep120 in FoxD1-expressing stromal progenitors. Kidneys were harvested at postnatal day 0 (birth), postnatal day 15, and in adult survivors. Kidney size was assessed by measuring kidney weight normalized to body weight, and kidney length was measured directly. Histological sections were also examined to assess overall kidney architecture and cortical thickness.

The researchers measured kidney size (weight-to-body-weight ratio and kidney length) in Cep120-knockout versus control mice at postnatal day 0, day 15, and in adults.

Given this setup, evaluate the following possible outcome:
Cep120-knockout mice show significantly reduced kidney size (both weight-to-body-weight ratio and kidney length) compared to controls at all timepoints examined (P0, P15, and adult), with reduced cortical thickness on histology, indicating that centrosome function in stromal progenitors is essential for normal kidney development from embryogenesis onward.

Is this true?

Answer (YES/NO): NO